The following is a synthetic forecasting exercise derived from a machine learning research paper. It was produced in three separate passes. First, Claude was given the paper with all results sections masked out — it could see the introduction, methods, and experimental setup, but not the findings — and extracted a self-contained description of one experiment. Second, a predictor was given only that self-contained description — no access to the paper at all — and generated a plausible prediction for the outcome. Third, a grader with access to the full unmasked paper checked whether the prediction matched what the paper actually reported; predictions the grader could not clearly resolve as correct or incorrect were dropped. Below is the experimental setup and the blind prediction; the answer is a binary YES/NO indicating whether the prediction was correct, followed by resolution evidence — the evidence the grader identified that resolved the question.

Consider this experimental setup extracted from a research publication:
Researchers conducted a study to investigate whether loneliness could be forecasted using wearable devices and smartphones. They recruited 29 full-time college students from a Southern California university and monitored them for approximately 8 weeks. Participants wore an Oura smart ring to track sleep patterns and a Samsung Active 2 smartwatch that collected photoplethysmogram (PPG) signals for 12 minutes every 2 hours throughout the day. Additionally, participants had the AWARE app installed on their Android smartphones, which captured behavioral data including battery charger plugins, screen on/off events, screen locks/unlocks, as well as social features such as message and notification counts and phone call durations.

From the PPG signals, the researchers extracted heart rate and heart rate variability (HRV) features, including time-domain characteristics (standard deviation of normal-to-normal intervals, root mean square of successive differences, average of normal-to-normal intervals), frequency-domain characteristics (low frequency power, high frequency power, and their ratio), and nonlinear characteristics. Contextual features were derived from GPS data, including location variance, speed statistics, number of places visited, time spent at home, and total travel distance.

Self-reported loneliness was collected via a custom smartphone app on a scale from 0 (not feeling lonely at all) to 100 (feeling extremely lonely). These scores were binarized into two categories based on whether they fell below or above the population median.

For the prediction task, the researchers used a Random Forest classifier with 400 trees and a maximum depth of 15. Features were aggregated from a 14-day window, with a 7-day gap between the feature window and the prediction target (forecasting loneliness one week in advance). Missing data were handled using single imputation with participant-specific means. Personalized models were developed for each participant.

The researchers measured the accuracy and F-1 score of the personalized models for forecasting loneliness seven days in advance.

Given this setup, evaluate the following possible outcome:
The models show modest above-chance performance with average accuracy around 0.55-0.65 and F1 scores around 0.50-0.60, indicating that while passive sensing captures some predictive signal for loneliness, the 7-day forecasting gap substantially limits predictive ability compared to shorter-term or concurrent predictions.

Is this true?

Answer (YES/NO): NO